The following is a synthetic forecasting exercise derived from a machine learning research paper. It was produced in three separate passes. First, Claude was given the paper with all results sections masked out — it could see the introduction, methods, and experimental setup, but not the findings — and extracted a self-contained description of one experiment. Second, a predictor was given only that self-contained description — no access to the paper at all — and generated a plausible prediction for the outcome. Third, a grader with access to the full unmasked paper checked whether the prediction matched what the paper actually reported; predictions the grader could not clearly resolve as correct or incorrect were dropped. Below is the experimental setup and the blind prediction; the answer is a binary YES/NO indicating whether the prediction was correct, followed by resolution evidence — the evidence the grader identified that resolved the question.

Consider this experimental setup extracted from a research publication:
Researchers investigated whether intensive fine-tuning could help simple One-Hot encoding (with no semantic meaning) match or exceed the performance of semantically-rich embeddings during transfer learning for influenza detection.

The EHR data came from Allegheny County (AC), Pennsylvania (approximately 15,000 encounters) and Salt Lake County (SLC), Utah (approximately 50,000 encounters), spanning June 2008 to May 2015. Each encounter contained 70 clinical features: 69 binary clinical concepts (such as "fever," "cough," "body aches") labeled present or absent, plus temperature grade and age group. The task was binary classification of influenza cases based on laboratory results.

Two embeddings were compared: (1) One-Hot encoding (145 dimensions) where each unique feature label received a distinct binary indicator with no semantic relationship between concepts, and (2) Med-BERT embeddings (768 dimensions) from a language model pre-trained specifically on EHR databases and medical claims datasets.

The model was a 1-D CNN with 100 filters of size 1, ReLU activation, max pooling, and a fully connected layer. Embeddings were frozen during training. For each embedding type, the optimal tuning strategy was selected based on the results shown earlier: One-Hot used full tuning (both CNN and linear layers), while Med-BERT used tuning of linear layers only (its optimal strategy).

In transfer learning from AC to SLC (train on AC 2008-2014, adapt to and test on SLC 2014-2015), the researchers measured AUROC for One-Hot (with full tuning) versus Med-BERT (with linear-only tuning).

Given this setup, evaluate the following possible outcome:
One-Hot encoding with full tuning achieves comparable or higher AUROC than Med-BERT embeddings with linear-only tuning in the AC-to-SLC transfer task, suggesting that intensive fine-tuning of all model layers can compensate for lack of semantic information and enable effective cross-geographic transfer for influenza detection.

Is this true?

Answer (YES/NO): YES